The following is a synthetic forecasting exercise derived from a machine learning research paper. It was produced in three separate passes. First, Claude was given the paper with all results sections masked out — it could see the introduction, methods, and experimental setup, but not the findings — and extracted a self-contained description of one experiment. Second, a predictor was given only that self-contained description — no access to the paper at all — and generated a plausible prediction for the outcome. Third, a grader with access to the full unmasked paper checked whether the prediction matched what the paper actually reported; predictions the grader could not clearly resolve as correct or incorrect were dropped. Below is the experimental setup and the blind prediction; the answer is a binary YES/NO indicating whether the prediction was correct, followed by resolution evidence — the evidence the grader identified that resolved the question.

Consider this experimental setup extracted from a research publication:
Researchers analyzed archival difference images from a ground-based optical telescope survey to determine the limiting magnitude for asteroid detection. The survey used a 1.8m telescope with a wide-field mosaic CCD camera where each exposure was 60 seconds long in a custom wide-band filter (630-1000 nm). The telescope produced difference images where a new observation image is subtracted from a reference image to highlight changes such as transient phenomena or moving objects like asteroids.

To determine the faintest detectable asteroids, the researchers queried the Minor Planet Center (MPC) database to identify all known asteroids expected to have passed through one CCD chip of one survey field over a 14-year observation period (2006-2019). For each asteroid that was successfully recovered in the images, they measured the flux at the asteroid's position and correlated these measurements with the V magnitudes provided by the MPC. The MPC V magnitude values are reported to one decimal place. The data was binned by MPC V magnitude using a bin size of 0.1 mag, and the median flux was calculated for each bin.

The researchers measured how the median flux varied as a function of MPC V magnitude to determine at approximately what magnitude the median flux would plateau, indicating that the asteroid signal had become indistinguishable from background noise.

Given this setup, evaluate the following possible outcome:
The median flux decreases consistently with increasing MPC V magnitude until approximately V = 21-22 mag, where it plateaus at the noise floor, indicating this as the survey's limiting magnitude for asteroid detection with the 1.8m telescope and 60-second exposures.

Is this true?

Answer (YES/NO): NO